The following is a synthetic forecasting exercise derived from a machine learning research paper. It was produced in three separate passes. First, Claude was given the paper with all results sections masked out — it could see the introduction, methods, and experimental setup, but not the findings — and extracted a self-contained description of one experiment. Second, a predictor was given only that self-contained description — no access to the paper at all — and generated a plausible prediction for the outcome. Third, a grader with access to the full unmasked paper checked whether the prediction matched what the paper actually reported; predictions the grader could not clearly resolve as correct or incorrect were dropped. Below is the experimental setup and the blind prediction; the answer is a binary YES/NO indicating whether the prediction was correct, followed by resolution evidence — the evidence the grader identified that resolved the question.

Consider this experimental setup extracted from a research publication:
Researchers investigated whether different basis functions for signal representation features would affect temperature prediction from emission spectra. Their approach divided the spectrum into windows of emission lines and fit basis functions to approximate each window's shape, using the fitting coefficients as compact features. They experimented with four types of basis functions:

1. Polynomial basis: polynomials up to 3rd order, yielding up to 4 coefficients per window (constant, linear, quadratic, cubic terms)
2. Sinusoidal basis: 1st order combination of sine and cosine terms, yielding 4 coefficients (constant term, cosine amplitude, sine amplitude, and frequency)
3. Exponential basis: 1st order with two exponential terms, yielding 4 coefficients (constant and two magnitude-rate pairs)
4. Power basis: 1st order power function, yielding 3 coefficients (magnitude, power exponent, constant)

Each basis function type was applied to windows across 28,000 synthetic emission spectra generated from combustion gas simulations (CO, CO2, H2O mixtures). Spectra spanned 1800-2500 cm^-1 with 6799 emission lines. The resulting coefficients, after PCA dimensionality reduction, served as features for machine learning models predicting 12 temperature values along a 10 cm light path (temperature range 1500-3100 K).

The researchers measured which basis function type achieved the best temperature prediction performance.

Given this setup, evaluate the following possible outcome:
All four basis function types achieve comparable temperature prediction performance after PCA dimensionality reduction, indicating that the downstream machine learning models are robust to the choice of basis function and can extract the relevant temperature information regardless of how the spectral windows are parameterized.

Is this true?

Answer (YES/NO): NO